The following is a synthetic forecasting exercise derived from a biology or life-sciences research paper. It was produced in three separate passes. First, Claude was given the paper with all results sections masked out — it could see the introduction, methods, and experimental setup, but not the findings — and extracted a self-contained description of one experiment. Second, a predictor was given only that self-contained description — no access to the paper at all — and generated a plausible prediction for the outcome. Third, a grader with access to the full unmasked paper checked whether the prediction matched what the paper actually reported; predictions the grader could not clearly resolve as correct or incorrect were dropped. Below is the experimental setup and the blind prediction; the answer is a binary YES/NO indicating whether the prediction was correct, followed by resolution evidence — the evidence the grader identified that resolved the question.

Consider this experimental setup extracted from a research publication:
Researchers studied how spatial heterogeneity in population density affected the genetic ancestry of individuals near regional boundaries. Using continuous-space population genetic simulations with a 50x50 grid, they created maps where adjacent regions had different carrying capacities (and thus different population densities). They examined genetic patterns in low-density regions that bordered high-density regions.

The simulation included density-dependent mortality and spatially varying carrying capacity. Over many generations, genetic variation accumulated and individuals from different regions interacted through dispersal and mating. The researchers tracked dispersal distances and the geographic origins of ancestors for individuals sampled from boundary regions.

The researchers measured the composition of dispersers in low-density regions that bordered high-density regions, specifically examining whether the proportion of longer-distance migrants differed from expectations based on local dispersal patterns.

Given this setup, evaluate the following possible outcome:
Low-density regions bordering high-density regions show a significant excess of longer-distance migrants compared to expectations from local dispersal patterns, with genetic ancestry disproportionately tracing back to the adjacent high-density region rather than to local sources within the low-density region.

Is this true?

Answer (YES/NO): YES